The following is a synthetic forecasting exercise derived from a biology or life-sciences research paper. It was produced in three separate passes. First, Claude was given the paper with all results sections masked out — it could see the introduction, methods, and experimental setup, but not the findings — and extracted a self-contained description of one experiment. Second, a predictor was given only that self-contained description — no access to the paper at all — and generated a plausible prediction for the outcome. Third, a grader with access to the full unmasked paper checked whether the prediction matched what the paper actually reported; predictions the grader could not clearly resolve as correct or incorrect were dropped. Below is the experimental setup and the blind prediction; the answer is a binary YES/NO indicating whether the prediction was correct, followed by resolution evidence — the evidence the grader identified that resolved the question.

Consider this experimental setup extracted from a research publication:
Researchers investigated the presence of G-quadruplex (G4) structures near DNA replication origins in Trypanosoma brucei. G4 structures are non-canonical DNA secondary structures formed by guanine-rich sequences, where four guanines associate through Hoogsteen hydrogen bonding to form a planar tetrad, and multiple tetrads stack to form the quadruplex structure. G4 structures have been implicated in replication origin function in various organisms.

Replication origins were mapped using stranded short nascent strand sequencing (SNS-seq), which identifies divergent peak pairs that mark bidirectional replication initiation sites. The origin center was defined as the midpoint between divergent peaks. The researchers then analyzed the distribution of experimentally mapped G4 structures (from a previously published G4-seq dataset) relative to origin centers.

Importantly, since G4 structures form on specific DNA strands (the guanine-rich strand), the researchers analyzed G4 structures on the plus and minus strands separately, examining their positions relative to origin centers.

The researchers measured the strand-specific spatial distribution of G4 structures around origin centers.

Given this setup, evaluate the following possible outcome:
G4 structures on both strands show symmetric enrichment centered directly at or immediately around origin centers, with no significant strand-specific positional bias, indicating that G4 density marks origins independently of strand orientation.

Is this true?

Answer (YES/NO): NO